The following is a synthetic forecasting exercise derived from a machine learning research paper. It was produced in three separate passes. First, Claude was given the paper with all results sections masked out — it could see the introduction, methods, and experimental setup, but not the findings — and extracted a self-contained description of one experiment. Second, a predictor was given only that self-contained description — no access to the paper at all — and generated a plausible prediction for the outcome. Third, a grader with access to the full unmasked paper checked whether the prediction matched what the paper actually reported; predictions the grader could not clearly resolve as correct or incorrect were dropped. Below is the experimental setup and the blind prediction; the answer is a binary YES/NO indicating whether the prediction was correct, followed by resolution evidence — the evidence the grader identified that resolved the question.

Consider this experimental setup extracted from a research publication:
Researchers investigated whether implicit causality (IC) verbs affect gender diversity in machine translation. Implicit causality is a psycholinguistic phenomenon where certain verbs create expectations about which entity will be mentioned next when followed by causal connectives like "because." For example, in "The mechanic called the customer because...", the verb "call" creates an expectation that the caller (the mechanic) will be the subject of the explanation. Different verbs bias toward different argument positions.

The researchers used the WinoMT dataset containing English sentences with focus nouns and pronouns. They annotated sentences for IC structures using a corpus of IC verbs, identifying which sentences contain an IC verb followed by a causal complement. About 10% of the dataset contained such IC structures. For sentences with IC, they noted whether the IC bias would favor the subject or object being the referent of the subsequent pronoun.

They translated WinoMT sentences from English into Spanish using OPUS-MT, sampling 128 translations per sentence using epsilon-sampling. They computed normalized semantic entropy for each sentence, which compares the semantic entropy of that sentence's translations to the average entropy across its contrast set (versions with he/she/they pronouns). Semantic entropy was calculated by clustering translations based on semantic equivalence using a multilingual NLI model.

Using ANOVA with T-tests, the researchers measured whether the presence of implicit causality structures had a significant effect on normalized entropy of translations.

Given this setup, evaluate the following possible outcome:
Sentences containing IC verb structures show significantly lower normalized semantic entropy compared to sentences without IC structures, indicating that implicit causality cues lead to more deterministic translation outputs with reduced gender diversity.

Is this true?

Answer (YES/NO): NO